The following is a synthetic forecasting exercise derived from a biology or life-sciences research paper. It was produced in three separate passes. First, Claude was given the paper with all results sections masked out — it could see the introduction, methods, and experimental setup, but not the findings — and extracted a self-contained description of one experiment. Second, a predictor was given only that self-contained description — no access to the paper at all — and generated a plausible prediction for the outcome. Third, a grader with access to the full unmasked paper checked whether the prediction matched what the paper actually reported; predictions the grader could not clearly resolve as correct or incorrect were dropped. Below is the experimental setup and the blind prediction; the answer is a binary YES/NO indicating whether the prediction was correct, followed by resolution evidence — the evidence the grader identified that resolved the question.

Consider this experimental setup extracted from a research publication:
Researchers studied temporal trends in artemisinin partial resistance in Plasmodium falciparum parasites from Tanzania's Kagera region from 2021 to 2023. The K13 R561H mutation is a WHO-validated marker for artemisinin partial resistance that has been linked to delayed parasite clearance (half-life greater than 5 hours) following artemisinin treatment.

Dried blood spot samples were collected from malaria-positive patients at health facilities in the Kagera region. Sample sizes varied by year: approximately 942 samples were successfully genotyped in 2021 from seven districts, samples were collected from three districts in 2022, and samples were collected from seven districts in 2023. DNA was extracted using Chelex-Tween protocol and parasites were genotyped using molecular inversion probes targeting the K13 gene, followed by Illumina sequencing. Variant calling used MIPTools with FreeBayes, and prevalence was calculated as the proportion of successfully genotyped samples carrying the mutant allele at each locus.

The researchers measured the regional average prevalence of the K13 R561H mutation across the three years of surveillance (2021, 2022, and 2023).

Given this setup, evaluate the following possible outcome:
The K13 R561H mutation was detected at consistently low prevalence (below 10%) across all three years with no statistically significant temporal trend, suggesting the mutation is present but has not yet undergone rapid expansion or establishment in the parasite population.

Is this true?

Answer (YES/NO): NO